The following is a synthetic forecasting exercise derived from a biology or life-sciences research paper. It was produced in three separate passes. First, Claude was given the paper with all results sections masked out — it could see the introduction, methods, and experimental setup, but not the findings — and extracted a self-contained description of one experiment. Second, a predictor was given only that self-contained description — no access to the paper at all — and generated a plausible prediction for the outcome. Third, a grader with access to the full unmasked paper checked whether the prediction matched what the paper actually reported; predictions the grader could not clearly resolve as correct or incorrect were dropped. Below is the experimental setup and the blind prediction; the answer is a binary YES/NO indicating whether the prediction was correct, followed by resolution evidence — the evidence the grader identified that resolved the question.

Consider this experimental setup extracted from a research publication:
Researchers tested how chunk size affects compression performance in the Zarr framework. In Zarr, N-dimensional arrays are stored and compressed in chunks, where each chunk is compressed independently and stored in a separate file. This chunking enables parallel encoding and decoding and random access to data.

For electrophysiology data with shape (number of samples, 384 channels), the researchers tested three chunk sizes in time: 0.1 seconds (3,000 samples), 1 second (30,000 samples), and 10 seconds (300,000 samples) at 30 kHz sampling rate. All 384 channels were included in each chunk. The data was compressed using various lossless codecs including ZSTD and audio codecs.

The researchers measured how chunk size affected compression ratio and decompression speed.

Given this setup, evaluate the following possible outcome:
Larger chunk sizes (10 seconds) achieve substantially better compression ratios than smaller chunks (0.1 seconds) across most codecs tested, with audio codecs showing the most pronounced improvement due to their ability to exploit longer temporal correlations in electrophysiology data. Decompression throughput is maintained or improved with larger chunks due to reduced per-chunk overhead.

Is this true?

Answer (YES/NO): NO